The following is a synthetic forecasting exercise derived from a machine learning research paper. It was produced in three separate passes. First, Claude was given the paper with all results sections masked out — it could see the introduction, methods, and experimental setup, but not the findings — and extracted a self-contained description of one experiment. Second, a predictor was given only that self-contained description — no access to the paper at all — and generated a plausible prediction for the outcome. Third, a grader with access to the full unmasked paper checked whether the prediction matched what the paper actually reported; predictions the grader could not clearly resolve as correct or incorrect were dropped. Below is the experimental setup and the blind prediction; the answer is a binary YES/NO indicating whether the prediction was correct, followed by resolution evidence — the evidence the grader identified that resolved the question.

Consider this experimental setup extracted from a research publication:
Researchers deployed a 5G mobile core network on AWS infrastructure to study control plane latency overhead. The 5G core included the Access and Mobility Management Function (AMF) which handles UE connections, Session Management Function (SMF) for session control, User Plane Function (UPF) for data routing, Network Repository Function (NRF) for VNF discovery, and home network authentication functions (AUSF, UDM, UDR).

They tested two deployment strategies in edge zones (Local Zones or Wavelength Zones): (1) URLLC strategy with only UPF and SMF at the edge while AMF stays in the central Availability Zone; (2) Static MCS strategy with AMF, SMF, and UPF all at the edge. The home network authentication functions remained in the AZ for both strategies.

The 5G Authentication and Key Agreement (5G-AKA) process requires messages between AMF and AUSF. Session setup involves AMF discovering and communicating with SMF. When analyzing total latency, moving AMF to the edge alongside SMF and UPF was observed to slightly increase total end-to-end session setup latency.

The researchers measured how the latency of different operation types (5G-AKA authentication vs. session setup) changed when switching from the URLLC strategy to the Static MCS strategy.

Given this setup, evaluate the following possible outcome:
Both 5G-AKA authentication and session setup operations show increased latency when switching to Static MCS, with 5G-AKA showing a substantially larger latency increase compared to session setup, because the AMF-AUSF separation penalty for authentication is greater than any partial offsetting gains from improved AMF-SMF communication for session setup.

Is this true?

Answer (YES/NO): NO